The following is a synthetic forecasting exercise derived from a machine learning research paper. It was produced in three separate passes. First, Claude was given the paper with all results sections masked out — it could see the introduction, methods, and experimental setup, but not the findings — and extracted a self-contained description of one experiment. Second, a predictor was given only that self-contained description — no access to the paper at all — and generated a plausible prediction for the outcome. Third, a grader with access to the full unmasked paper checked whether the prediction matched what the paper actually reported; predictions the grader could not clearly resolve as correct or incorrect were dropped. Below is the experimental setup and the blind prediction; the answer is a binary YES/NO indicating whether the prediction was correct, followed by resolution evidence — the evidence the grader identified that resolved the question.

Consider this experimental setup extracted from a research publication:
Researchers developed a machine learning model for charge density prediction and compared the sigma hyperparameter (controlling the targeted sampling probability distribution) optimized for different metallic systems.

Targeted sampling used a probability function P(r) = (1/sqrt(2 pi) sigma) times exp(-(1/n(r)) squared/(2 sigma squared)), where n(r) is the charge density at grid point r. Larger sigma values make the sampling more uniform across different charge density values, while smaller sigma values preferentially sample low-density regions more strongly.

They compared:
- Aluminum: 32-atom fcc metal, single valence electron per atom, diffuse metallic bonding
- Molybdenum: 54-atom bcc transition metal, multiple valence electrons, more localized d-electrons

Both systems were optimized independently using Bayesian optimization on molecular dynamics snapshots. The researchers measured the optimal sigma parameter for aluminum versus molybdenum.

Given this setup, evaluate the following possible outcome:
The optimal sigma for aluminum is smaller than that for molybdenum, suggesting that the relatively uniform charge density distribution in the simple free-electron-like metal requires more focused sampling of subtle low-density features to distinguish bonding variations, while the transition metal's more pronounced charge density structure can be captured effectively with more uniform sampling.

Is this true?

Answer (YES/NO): NO